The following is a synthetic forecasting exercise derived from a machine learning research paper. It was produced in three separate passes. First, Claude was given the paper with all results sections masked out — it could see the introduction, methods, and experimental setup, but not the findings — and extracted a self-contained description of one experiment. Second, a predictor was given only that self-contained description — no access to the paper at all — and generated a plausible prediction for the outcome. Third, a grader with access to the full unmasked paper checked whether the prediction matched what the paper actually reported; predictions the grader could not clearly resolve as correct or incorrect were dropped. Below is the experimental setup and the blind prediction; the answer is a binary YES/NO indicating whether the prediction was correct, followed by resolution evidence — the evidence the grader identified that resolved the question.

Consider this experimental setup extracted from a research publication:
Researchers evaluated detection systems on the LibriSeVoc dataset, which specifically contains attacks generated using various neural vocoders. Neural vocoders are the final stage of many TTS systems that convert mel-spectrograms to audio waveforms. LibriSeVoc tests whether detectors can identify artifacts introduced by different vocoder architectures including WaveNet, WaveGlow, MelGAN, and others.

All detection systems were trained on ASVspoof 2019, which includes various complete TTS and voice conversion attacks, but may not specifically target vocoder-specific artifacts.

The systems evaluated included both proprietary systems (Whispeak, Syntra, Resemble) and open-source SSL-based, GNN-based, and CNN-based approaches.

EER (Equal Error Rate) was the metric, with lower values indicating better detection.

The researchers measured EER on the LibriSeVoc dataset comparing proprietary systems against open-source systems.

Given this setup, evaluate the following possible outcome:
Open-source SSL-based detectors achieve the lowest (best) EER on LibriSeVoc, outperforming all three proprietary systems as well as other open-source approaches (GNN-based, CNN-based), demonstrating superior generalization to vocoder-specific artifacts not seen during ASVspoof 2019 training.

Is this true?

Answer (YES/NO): NO